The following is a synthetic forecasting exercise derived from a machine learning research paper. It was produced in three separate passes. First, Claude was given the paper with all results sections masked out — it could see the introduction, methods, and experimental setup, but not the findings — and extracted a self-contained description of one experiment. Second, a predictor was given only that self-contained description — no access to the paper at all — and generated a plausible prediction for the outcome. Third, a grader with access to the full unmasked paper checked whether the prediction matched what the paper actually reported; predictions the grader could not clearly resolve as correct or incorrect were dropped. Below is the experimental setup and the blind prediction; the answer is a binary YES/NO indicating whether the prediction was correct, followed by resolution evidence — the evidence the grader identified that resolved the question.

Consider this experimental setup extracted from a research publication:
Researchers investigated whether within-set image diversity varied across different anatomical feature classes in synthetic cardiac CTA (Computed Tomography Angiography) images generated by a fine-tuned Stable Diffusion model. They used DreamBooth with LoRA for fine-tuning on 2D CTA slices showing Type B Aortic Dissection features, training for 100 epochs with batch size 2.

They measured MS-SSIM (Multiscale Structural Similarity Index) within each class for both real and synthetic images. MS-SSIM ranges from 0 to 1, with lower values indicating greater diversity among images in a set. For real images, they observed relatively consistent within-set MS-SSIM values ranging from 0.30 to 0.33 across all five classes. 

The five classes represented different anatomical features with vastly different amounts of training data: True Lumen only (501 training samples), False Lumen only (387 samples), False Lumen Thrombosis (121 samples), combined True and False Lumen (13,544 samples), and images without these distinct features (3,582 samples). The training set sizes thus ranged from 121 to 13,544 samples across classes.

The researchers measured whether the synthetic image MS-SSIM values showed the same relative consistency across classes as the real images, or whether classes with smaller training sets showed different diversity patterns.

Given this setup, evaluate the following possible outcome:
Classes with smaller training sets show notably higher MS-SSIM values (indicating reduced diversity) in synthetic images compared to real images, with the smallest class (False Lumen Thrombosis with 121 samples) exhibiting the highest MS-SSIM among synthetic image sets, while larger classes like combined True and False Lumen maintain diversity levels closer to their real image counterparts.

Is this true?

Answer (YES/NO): NO